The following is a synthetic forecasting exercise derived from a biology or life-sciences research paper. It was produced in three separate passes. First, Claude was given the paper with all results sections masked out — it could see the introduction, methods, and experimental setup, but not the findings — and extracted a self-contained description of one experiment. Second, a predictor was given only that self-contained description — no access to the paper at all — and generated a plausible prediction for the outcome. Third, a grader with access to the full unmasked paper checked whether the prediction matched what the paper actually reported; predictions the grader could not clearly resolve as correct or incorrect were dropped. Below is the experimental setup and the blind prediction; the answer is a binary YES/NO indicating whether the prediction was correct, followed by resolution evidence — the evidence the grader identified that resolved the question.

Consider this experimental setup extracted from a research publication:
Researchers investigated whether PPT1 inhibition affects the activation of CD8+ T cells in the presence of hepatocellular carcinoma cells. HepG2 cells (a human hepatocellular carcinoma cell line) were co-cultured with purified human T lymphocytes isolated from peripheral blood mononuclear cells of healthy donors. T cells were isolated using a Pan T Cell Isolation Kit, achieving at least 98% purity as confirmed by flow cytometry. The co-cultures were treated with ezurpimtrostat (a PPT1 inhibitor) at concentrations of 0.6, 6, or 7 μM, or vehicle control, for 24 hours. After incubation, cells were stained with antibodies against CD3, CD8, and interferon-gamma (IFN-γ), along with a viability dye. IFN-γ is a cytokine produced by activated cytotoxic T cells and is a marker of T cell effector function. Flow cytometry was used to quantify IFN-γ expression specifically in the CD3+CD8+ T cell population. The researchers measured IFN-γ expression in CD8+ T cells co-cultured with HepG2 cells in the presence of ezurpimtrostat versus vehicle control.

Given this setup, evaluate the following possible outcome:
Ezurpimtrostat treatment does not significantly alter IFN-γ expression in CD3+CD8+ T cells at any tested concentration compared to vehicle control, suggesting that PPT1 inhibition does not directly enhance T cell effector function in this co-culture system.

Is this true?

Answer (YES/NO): NO